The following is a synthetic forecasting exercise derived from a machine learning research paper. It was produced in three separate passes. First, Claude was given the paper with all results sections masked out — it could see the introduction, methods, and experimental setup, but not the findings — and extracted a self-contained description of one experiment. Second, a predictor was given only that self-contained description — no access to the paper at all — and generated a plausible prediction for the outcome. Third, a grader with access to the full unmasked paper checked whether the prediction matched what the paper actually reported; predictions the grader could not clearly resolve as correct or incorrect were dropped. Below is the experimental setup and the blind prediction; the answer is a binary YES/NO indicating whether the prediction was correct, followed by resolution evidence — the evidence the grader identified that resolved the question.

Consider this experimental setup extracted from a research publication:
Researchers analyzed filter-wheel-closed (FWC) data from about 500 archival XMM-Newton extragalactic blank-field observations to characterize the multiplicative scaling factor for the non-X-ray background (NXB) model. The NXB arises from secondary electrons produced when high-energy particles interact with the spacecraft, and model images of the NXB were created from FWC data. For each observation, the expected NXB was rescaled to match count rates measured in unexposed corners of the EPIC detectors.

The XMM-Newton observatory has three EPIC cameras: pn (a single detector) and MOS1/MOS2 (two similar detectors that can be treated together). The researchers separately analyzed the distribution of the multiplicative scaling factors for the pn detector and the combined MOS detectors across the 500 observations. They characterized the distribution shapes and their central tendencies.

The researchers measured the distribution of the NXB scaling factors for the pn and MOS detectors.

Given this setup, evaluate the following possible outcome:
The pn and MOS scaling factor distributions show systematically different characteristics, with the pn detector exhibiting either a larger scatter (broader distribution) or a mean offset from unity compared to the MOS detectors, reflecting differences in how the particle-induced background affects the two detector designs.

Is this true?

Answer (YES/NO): NO